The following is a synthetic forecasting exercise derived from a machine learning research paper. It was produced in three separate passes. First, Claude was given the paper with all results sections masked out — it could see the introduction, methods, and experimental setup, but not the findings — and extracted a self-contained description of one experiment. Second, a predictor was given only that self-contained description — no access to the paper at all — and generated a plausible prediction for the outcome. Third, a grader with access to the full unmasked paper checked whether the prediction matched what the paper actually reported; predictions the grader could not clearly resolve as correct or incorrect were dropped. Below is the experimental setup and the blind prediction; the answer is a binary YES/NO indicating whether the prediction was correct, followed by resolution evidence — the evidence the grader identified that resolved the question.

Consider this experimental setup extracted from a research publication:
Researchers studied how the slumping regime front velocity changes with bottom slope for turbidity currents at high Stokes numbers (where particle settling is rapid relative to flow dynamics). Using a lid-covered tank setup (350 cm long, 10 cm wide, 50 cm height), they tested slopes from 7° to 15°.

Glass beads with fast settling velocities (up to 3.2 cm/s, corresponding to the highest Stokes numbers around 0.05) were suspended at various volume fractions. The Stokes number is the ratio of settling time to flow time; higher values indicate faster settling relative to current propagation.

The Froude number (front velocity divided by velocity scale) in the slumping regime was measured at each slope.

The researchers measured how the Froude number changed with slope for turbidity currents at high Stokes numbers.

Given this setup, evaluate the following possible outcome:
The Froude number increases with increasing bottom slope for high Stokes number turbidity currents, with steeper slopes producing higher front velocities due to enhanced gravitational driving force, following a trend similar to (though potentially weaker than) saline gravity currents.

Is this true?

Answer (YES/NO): YES